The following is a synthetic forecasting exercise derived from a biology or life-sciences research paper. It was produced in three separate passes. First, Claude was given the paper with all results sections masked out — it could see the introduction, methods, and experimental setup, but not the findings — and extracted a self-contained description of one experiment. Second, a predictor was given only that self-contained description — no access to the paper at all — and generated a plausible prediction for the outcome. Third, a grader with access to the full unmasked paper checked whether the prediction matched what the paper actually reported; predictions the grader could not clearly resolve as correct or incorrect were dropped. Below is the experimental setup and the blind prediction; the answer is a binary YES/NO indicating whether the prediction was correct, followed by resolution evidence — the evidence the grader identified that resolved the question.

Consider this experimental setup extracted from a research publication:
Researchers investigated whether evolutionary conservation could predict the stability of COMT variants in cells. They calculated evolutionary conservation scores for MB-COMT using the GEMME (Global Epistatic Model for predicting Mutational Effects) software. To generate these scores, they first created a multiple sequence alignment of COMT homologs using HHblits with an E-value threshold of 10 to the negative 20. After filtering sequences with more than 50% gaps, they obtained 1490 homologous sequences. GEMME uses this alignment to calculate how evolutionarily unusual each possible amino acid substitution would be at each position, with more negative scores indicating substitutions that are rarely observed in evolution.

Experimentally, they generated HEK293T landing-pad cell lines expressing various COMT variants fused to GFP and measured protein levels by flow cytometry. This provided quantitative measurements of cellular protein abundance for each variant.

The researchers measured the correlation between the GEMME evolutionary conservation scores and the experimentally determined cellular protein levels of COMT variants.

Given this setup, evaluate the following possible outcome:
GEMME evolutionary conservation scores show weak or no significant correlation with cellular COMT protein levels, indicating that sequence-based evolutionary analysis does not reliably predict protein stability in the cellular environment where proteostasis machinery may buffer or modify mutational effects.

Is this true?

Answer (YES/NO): NO